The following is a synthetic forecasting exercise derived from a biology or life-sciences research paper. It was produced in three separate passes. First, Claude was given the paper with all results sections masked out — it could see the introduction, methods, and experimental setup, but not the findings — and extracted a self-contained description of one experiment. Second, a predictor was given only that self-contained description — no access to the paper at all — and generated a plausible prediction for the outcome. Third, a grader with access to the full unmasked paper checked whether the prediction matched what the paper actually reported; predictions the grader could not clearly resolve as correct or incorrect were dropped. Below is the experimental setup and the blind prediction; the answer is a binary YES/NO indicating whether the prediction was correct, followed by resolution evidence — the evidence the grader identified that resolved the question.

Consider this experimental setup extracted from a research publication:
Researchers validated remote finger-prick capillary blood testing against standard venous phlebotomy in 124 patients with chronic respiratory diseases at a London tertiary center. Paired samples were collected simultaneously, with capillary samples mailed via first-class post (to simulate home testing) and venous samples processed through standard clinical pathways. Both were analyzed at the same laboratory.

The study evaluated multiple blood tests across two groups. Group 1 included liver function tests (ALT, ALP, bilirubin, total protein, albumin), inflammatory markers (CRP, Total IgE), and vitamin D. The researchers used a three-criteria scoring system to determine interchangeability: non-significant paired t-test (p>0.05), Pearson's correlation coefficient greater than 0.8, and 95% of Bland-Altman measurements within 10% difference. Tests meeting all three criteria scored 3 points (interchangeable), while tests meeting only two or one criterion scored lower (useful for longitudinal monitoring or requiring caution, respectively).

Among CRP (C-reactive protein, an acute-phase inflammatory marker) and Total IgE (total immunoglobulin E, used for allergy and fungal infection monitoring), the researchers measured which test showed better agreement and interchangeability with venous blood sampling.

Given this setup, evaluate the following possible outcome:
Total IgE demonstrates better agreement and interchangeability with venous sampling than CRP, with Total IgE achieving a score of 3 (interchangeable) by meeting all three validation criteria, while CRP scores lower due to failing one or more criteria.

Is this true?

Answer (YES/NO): NO